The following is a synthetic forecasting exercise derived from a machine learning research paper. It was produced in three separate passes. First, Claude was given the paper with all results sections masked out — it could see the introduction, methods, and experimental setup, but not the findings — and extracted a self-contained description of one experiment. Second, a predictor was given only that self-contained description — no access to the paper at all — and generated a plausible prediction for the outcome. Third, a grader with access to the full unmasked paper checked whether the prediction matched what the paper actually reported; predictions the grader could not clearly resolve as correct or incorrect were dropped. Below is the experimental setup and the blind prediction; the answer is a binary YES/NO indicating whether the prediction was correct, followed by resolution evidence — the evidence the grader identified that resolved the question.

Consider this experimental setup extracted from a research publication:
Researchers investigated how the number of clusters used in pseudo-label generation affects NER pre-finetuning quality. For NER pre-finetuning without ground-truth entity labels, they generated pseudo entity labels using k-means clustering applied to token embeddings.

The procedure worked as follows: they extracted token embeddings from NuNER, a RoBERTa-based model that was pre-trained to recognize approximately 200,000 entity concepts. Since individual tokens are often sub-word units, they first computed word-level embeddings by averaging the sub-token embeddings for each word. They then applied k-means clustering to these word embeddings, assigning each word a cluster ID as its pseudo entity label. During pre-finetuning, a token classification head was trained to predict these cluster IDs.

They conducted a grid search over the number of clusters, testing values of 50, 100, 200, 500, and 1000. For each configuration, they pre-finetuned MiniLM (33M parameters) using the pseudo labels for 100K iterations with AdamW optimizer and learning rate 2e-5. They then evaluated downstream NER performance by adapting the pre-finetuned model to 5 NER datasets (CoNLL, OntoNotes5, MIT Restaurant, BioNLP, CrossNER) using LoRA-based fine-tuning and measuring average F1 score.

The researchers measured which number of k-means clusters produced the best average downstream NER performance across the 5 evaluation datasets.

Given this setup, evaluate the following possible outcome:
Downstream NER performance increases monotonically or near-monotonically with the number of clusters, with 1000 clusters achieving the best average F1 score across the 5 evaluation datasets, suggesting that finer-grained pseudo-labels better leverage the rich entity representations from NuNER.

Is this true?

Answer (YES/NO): NO